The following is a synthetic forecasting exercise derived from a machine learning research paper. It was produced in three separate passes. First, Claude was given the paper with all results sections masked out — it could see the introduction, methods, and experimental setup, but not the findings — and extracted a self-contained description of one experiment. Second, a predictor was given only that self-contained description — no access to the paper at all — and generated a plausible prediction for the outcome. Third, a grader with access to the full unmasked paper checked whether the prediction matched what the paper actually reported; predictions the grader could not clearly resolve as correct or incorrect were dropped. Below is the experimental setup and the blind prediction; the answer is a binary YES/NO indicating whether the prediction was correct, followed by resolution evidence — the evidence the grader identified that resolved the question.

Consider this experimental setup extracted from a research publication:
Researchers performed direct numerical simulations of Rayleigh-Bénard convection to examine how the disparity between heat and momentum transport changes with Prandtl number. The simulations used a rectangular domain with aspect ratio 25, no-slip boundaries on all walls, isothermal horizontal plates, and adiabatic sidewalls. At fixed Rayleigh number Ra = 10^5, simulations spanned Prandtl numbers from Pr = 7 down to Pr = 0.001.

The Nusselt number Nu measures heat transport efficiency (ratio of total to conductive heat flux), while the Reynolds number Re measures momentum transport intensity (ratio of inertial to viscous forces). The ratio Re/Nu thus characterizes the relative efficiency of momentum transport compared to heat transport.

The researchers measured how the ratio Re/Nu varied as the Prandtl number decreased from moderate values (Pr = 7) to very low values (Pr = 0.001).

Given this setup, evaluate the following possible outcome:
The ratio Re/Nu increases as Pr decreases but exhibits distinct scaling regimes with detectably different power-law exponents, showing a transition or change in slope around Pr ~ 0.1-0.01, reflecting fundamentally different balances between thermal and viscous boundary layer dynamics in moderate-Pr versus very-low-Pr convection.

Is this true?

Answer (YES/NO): NO